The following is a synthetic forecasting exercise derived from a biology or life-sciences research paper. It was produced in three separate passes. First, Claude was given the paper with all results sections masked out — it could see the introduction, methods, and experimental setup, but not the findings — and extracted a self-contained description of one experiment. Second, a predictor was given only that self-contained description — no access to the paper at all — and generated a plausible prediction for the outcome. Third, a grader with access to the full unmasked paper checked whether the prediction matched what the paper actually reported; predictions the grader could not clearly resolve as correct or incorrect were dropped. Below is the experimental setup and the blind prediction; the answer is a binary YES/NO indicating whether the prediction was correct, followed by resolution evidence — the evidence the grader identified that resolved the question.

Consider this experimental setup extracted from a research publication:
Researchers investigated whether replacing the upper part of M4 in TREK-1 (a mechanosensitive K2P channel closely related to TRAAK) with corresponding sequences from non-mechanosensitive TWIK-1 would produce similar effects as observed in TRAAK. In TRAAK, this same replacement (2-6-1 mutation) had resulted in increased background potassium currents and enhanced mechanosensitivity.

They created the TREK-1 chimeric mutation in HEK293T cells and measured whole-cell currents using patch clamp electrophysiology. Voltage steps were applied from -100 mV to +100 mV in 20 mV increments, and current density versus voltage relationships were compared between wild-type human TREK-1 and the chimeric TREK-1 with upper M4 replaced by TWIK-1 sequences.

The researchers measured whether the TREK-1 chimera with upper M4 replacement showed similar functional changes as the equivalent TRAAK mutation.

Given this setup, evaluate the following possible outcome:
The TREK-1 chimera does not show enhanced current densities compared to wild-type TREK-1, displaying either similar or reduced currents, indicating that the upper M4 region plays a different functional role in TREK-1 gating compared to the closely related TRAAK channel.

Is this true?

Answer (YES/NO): NO